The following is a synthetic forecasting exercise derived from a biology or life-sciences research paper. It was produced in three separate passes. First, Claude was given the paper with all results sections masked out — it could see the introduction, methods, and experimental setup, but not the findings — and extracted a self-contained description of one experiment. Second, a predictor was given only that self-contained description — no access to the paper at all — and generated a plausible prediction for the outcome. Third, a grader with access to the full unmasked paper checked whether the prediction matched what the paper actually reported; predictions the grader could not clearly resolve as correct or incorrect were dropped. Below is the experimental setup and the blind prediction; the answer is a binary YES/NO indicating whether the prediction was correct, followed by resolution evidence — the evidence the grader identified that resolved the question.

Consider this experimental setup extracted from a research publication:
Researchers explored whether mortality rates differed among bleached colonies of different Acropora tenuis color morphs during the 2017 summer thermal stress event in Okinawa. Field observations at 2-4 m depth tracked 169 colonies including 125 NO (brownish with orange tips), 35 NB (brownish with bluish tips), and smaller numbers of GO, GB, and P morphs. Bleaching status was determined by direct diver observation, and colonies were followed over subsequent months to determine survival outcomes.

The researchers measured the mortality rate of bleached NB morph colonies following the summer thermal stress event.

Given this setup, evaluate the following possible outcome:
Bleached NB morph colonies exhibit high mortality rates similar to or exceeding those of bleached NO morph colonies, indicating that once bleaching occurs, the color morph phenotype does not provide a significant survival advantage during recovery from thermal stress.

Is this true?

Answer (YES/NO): YES